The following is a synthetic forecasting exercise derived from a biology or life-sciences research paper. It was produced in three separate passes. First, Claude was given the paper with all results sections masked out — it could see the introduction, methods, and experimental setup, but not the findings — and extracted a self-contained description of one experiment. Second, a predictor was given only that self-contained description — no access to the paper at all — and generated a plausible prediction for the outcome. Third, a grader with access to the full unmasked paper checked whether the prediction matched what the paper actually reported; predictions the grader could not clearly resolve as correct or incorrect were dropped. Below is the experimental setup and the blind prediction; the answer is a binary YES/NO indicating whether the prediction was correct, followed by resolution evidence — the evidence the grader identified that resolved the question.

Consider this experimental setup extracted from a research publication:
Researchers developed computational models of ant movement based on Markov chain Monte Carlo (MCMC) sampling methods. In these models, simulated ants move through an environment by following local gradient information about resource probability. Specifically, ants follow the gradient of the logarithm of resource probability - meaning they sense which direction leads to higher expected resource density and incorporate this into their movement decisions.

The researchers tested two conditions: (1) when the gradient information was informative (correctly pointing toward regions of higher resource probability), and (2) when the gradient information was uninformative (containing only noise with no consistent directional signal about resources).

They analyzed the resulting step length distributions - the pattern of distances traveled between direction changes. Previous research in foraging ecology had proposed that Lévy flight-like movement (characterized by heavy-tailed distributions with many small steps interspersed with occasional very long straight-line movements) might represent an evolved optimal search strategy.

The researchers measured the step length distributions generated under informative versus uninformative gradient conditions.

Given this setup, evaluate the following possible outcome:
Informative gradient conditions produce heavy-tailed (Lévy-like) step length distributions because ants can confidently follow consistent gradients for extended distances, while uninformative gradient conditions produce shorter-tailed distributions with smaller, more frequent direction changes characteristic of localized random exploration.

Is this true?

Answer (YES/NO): NO